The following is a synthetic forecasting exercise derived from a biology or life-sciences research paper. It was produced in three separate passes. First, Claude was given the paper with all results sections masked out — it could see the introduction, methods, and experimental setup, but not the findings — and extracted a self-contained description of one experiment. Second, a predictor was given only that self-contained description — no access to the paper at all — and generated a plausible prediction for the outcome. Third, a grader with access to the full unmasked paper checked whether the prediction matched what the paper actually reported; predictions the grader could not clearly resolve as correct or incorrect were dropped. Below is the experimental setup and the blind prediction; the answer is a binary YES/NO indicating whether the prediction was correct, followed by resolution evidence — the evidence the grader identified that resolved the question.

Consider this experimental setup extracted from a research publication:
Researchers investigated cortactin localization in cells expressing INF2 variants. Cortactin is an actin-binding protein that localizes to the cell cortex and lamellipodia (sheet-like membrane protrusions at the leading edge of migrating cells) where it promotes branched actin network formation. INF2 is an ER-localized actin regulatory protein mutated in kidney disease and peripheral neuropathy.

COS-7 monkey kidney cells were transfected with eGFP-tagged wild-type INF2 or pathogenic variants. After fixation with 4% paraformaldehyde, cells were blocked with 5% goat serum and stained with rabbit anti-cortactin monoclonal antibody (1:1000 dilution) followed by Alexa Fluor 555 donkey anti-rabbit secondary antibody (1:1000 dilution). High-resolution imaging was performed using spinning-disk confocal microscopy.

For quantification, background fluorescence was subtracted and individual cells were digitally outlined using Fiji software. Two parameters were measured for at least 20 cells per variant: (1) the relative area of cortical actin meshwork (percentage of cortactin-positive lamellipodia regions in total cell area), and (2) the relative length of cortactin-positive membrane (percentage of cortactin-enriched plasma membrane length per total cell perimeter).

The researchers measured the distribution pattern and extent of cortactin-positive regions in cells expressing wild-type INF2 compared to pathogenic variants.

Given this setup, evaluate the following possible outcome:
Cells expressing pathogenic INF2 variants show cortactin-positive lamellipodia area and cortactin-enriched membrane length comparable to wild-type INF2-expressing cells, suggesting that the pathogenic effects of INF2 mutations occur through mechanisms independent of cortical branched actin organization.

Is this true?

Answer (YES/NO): NO